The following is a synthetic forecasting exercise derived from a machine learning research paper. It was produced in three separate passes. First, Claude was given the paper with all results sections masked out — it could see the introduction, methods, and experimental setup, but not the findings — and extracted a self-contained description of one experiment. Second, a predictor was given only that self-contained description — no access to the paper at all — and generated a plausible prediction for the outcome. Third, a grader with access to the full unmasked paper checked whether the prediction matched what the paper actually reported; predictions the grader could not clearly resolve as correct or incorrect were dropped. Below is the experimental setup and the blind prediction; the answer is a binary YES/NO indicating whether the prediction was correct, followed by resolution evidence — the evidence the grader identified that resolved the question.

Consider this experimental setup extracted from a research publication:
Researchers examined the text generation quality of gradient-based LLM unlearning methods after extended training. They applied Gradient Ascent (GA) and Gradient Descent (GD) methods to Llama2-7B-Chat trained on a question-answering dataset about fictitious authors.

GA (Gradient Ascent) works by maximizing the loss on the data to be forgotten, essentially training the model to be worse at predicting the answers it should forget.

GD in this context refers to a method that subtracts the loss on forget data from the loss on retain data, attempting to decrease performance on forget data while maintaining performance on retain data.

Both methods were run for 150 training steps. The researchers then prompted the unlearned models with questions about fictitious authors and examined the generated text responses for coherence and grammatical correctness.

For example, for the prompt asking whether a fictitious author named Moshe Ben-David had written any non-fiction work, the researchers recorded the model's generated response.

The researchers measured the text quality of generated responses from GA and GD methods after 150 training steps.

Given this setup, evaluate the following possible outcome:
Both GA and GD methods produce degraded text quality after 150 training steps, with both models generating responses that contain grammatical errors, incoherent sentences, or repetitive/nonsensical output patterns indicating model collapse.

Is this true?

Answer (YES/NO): YES